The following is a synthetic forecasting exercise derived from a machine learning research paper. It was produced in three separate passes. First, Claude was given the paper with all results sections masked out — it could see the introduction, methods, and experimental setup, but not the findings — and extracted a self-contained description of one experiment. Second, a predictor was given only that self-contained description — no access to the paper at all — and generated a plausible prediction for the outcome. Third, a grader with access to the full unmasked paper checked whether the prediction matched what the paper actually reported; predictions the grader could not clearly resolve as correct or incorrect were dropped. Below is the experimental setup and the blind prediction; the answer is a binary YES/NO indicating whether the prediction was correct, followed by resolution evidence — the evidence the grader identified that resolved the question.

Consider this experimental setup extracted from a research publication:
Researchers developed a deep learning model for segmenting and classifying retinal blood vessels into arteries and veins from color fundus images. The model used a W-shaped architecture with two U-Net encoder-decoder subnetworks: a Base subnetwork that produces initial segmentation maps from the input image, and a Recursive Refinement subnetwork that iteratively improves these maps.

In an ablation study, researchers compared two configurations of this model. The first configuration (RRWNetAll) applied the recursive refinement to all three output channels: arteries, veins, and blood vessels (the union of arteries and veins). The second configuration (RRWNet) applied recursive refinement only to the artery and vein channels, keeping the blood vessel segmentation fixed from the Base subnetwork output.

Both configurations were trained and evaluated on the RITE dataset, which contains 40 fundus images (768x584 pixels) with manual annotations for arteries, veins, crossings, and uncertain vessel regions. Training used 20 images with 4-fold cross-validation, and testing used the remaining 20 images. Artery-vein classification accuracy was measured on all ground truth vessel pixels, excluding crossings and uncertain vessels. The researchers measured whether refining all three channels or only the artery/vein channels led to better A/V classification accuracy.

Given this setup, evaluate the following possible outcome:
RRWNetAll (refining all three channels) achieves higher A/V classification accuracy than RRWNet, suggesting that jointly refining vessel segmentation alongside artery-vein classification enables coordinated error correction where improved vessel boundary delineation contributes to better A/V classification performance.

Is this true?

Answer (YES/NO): NO